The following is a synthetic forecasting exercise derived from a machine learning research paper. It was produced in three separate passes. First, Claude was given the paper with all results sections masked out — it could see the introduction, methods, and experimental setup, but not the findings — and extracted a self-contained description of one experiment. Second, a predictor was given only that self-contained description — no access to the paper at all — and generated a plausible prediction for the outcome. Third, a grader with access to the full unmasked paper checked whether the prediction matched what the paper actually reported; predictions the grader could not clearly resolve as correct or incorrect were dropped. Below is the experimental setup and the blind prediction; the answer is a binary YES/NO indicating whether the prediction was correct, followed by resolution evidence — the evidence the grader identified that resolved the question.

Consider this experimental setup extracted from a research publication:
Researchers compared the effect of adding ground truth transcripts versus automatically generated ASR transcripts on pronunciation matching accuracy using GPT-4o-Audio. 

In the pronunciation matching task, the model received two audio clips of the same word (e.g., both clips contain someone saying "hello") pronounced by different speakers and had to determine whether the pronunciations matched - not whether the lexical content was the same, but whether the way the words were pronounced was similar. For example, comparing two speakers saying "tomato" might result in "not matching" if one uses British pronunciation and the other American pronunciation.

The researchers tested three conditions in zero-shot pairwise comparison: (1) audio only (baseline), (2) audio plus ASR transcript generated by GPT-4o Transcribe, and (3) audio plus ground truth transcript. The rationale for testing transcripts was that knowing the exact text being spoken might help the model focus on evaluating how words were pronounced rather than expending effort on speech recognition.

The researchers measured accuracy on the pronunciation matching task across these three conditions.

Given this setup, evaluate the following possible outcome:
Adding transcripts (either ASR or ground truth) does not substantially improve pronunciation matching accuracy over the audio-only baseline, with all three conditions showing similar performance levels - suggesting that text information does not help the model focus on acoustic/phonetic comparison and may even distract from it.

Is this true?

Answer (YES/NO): NO